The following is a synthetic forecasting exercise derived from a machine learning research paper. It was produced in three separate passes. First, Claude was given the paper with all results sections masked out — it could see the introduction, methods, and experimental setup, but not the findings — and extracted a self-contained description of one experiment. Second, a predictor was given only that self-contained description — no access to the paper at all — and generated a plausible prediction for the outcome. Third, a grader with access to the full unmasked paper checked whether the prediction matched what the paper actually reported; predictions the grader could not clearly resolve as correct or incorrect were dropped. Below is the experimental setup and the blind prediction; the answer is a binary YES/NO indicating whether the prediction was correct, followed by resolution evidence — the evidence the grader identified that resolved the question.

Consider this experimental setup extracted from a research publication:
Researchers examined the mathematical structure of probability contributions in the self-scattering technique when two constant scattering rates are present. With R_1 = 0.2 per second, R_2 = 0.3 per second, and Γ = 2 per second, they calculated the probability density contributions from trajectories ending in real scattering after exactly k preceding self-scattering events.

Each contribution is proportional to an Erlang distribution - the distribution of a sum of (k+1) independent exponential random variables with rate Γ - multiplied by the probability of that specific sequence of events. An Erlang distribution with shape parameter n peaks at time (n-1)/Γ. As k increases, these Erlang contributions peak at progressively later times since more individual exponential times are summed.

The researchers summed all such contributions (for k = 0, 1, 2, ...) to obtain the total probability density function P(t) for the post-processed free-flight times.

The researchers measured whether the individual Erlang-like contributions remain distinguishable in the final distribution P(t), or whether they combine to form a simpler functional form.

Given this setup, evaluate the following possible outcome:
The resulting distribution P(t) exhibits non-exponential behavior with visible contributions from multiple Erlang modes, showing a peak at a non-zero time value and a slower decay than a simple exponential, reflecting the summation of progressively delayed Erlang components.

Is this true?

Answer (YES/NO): NO